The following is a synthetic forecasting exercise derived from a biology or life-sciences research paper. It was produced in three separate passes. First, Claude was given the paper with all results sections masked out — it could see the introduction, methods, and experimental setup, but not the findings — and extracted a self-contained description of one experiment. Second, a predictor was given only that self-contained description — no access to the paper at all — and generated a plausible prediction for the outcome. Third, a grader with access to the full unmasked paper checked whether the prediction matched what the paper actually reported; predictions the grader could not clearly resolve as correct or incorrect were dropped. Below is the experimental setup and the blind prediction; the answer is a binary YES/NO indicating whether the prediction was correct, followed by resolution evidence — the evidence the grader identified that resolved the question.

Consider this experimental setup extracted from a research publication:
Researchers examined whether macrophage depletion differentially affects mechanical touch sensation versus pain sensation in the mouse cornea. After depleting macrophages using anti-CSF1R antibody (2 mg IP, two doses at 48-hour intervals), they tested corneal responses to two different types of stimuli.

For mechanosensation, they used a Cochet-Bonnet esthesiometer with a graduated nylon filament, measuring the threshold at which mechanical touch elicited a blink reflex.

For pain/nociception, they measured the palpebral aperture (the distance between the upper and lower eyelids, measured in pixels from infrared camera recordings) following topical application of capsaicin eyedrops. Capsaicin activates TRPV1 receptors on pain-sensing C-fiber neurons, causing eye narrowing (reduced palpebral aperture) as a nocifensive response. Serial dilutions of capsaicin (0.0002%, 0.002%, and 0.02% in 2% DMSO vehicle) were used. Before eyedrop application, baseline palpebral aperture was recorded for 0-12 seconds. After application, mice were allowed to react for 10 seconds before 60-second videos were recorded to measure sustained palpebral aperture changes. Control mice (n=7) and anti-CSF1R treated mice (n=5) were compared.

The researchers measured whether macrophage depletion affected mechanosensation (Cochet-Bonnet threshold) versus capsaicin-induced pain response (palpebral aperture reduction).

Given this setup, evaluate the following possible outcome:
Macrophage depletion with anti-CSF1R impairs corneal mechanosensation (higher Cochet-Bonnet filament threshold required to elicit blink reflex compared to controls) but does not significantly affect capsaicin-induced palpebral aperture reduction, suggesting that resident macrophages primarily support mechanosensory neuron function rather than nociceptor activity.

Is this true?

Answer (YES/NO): NO